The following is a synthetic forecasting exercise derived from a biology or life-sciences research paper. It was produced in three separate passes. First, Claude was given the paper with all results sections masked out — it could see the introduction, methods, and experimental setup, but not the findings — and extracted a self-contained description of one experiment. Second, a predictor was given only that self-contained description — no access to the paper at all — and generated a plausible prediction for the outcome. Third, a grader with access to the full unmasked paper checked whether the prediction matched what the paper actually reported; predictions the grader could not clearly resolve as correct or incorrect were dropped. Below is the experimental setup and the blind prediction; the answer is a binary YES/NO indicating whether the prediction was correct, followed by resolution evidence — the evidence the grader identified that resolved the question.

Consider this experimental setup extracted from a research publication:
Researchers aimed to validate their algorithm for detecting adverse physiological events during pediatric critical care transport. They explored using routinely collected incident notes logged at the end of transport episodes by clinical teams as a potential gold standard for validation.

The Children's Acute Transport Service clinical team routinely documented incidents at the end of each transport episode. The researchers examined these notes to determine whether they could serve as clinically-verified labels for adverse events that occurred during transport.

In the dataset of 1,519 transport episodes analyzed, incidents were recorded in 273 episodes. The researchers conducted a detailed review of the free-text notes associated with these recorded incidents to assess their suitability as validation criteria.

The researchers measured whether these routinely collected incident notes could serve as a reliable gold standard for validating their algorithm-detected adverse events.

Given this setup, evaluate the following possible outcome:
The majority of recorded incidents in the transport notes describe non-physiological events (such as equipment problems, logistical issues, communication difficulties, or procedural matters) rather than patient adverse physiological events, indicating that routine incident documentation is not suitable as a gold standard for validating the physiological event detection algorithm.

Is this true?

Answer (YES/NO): NO